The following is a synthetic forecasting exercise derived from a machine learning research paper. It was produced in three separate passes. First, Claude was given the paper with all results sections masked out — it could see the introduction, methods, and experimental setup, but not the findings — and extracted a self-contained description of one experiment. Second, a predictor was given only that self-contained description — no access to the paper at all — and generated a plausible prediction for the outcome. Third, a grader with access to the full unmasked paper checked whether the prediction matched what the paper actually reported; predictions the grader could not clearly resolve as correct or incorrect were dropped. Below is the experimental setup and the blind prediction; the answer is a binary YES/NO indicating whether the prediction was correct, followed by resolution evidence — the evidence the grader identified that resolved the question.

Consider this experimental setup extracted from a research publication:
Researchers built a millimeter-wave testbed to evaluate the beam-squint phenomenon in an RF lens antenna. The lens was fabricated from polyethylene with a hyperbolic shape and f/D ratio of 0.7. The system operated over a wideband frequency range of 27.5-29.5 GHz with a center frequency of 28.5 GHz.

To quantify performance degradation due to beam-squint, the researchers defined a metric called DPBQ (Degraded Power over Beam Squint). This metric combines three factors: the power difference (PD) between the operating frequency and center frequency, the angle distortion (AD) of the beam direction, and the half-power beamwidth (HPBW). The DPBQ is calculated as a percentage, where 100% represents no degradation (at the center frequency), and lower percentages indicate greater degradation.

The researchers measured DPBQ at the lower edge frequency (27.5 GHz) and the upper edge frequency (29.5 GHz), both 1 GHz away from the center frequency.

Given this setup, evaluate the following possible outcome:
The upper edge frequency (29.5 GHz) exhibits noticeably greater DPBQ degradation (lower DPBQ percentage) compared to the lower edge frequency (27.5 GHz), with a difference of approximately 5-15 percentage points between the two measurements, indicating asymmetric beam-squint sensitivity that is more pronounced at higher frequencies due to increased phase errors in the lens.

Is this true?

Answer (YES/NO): NO